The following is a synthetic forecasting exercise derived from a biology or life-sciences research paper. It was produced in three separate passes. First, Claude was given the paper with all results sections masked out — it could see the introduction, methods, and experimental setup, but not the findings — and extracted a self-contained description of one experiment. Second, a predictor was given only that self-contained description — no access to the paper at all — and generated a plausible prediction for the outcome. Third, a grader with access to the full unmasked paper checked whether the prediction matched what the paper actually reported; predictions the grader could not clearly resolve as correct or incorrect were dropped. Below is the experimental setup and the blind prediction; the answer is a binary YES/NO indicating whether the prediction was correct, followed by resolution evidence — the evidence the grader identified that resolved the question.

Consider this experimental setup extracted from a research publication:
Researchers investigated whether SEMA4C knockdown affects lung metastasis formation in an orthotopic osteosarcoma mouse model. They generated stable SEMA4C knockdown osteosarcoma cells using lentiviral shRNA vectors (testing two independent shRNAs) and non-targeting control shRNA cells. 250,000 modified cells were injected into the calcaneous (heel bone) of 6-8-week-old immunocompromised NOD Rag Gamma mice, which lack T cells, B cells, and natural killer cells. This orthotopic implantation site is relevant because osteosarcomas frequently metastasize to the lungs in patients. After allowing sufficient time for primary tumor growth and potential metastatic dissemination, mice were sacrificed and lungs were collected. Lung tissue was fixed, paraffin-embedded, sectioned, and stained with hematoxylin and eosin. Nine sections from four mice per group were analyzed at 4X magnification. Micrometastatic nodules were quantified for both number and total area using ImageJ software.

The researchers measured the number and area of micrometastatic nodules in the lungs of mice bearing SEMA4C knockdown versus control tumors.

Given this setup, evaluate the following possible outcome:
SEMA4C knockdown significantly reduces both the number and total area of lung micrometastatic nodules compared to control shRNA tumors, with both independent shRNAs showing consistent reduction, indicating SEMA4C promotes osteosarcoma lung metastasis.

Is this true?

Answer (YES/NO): NO